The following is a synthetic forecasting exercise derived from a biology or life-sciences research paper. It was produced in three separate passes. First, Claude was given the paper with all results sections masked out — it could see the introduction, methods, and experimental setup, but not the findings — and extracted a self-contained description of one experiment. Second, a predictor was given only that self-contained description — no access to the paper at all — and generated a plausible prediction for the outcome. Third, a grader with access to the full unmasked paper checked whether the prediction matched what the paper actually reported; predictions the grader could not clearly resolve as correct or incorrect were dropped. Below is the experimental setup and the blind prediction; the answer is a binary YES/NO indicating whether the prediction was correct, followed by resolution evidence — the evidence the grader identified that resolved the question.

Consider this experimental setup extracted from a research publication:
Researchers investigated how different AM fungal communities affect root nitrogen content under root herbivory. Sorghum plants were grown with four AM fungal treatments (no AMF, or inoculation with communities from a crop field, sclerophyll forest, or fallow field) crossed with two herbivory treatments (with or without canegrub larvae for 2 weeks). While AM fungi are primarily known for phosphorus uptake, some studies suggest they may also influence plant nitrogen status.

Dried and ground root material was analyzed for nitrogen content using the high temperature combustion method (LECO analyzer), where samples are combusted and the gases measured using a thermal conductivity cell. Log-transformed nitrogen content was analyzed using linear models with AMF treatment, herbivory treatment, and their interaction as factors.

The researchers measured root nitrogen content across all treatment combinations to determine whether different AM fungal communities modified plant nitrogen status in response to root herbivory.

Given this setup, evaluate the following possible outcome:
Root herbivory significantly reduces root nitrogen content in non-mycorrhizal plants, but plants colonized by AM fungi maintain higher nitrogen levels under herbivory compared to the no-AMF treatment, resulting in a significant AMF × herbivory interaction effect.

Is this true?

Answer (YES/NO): NO